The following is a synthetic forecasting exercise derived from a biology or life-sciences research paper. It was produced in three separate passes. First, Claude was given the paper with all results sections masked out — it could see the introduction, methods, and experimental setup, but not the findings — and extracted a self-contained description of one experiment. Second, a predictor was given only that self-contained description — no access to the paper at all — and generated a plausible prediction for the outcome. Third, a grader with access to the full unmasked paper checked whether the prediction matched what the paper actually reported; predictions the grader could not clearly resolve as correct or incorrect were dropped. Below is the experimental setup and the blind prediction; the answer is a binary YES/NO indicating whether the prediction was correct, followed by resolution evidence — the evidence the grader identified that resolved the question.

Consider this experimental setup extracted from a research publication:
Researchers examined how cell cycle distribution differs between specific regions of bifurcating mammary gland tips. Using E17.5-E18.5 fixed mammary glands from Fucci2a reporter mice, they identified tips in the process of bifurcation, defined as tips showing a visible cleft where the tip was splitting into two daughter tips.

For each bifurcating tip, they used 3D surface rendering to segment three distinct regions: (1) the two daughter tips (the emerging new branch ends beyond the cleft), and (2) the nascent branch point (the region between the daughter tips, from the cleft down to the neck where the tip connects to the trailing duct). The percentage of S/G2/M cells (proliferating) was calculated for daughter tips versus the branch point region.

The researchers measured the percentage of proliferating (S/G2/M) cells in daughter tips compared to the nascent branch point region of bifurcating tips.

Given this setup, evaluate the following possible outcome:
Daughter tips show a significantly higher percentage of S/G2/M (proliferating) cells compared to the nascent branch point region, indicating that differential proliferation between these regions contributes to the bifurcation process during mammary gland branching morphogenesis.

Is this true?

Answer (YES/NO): YES